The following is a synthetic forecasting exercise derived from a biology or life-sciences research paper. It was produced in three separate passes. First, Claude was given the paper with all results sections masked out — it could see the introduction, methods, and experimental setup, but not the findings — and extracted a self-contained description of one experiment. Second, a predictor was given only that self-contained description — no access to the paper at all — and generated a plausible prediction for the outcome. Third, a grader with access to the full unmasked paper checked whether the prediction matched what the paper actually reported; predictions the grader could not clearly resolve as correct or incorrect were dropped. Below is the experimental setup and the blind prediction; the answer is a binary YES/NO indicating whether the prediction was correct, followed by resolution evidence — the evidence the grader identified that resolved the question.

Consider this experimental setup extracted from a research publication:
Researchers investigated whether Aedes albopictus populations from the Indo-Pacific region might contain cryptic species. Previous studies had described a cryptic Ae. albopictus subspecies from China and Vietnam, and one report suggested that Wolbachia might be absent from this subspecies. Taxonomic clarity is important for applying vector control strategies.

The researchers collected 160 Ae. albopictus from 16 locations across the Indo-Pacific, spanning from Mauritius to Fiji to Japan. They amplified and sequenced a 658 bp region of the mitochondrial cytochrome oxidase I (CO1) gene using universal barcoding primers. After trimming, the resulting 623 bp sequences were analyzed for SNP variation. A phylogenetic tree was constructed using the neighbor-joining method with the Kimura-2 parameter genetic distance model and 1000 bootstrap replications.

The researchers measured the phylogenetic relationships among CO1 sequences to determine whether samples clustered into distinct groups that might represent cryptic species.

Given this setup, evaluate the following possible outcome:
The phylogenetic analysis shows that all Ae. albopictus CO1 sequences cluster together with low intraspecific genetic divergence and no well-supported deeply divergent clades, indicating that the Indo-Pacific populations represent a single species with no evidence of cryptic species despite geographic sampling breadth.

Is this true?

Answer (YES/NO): YES